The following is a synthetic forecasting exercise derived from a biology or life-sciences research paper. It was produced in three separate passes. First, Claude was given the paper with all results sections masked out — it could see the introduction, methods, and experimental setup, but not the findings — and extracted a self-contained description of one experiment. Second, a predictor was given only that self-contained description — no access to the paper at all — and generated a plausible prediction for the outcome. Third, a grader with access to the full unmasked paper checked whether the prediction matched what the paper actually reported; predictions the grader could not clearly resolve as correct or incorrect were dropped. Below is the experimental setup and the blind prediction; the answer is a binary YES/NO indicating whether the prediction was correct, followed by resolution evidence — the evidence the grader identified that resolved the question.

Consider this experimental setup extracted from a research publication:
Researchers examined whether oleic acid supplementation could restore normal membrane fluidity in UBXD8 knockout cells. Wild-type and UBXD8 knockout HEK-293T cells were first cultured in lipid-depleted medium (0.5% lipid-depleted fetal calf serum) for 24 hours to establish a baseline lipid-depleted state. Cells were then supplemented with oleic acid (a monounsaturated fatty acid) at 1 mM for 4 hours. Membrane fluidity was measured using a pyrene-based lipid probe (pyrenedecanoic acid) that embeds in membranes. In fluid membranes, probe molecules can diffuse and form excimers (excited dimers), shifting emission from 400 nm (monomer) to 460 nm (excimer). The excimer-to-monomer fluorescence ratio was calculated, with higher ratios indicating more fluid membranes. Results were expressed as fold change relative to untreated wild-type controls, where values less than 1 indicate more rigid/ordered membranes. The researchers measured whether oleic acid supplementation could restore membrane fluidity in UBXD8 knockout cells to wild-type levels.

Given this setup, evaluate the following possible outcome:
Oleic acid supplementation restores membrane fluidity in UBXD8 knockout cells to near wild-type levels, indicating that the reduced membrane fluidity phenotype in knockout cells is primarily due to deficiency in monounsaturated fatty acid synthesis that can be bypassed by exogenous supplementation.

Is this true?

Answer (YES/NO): YES